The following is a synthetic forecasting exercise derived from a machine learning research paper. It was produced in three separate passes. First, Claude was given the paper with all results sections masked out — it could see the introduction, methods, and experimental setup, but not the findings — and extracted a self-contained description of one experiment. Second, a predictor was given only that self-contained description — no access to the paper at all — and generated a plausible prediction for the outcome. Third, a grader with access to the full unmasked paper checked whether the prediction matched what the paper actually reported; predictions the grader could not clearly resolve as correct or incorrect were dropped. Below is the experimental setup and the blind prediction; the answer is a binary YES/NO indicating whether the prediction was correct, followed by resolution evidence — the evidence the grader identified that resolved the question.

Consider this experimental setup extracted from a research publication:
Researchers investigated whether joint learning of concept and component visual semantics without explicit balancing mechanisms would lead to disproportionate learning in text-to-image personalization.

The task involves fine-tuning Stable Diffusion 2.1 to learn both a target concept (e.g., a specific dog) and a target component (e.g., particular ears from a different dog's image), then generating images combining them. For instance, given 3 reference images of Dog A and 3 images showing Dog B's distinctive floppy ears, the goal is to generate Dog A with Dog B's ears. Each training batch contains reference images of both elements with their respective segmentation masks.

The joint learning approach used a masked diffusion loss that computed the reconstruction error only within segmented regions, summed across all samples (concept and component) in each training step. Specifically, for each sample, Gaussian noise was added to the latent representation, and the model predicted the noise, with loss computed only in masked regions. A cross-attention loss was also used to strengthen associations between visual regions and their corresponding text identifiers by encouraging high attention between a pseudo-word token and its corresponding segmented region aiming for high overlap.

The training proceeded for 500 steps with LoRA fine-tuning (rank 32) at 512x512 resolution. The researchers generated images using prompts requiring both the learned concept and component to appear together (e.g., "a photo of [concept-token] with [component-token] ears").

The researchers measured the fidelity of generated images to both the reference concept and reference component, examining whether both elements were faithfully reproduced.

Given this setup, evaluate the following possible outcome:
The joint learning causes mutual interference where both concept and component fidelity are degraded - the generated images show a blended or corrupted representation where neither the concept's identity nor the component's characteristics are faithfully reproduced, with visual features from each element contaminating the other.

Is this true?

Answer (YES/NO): NO